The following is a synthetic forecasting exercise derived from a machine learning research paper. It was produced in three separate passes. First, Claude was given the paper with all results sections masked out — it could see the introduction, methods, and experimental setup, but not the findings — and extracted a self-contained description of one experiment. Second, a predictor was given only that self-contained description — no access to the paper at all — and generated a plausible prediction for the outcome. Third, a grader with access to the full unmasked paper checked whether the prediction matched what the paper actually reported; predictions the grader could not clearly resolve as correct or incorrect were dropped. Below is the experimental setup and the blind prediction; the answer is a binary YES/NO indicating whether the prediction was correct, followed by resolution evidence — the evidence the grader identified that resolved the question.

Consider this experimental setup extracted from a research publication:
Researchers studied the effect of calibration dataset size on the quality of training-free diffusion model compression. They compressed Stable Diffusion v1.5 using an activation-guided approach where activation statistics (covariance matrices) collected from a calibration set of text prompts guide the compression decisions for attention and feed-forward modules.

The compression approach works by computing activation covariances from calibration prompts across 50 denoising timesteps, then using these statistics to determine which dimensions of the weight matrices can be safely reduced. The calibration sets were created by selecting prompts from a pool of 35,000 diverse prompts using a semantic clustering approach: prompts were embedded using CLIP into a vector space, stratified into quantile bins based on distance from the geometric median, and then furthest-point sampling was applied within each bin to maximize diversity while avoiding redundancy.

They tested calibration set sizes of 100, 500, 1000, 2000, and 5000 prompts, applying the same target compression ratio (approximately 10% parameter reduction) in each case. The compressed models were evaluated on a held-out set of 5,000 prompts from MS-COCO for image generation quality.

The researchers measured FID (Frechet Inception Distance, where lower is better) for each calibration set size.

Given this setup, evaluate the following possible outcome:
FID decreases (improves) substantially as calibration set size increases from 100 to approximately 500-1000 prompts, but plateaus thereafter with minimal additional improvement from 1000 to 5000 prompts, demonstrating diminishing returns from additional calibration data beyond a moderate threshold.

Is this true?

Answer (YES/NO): YES